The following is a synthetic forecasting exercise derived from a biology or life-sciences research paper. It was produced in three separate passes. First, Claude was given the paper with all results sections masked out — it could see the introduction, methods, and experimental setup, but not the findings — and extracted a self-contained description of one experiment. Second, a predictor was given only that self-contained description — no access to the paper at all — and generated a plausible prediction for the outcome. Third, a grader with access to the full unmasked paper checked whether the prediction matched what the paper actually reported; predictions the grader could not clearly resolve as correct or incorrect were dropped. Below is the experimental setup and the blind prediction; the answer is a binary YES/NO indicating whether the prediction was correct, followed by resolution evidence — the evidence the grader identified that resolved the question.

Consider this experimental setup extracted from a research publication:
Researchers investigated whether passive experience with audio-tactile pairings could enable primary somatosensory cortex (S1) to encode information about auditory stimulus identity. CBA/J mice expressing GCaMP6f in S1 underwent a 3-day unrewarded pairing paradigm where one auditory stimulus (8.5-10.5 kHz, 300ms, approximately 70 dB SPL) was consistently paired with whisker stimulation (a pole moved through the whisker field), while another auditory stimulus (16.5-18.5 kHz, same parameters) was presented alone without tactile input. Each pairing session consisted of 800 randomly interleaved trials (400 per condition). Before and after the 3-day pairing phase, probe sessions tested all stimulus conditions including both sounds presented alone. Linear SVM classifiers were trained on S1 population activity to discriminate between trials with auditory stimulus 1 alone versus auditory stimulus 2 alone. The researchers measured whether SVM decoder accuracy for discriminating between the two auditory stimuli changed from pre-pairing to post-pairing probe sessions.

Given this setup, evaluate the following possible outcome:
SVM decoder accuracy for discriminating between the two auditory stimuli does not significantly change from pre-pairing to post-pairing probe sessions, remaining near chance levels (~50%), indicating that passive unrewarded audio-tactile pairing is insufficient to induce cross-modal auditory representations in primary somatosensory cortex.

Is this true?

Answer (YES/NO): NO